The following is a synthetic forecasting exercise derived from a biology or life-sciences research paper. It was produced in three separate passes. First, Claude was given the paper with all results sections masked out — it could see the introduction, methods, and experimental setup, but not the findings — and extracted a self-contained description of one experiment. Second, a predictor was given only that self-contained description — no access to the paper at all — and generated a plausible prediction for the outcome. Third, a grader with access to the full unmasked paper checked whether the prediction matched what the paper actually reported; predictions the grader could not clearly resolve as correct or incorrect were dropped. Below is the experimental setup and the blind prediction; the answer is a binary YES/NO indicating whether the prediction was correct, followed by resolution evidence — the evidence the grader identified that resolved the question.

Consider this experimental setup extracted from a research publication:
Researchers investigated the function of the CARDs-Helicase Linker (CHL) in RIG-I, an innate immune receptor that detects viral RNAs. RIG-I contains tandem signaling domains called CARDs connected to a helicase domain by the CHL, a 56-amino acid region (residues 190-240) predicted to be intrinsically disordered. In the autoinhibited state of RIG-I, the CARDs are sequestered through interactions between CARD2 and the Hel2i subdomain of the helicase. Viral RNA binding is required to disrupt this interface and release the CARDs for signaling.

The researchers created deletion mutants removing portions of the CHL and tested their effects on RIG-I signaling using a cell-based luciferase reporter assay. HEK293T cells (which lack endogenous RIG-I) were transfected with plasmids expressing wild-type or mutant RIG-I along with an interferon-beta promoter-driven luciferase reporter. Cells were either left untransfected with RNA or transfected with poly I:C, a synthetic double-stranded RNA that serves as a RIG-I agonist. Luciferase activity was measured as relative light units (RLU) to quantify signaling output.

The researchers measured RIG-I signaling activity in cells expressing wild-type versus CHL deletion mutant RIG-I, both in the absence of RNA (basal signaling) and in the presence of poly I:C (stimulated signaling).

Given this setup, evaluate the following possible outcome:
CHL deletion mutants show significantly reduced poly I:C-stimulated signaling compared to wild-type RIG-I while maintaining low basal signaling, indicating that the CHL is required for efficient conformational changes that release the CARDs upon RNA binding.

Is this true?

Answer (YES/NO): NO